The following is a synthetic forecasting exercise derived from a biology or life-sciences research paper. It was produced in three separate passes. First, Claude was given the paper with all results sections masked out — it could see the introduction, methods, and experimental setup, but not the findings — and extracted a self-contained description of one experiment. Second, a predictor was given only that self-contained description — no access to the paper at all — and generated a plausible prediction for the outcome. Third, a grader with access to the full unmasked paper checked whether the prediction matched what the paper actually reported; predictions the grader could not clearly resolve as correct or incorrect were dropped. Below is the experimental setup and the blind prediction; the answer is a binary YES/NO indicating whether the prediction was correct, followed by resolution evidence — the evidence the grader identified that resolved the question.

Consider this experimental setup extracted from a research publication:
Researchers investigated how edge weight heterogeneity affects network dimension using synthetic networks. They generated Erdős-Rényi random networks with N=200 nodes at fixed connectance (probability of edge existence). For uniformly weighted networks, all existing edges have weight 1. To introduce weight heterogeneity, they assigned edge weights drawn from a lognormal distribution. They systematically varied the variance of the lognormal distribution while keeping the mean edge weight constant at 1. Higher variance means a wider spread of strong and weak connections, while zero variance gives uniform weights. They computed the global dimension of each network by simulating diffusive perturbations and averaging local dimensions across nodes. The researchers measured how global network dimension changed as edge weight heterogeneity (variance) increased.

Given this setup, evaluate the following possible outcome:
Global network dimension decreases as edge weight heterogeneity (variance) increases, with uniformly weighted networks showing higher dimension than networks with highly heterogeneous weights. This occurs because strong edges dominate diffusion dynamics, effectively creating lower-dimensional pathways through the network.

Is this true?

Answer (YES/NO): YES